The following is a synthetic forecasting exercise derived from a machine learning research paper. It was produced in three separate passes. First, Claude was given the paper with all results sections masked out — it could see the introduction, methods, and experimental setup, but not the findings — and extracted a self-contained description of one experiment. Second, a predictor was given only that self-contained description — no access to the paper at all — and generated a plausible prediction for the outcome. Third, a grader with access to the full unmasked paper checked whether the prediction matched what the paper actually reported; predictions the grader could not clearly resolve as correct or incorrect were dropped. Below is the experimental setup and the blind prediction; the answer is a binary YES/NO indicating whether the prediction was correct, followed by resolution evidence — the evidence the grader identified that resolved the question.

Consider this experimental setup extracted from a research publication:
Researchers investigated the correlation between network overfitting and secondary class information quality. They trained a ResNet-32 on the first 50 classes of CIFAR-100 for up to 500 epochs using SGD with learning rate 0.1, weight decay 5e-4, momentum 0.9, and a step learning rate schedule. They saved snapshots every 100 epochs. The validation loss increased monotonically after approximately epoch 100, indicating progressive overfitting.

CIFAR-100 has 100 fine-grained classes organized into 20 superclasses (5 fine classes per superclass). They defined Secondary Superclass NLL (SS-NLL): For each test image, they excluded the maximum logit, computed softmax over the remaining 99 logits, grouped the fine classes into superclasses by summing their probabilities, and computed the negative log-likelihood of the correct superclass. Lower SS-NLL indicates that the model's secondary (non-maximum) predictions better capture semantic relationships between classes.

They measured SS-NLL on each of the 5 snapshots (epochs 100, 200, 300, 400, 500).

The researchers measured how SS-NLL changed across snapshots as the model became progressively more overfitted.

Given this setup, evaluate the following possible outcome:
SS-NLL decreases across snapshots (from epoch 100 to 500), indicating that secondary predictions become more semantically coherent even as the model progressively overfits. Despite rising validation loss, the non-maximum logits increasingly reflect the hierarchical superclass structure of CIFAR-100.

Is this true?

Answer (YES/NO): NO